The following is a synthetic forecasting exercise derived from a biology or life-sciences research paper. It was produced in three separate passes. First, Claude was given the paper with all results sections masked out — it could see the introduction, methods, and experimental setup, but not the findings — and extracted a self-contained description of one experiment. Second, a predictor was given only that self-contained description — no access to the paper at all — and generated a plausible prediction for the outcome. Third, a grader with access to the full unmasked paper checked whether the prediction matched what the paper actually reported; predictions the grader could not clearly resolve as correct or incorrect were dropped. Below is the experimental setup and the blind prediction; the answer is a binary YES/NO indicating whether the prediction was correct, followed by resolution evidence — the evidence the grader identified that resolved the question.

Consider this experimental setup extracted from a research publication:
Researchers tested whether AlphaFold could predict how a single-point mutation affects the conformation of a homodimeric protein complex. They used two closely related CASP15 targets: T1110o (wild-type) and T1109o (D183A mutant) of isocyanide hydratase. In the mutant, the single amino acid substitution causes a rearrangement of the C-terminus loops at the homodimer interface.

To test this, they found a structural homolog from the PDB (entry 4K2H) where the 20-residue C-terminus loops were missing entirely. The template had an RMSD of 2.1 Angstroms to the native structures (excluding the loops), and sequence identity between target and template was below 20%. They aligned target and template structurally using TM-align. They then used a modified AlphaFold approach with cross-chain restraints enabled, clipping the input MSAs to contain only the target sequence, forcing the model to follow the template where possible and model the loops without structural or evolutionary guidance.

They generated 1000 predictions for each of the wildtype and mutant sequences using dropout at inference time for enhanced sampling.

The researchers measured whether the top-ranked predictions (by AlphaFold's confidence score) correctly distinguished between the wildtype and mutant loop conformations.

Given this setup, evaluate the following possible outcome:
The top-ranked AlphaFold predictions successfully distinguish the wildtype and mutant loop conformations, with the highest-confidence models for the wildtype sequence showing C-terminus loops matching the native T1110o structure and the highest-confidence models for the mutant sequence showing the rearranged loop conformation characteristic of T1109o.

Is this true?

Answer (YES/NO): YES